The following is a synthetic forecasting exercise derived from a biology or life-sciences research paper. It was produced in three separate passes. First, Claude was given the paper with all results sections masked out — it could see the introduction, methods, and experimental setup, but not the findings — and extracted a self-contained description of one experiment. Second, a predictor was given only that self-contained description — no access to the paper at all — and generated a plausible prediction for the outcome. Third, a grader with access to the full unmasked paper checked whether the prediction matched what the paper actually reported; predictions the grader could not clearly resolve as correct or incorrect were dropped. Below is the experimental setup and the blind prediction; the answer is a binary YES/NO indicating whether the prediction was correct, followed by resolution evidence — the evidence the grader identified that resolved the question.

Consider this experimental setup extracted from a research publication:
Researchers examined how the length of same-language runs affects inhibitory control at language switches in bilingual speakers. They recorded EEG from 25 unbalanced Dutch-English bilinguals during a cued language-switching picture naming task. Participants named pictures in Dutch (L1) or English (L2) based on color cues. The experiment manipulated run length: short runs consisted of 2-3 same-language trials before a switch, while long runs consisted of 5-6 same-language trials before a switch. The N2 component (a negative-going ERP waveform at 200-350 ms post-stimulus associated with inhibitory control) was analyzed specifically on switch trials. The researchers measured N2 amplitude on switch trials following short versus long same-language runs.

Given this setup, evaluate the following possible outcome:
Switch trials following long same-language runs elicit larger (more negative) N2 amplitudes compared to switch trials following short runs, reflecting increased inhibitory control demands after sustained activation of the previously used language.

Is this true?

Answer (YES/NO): NO